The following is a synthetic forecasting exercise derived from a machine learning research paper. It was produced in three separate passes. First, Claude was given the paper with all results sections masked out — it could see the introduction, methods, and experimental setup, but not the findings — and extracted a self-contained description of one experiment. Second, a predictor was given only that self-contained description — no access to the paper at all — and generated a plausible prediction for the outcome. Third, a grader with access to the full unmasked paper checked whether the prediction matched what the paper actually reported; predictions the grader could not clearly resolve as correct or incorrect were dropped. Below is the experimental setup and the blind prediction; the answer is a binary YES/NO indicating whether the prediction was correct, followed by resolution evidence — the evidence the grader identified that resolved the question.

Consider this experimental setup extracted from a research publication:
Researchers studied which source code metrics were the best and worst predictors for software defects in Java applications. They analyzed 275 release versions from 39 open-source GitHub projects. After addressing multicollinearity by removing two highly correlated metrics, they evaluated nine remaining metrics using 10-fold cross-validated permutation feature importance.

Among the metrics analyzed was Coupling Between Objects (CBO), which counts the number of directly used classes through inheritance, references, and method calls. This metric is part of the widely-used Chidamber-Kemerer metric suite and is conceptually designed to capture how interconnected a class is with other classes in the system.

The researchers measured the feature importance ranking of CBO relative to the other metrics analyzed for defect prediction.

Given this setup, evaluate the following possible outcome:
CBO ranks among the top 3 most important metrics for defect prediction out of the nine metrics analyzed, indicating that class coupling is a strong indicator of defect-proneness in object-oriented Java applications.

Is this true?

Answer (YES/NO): NO